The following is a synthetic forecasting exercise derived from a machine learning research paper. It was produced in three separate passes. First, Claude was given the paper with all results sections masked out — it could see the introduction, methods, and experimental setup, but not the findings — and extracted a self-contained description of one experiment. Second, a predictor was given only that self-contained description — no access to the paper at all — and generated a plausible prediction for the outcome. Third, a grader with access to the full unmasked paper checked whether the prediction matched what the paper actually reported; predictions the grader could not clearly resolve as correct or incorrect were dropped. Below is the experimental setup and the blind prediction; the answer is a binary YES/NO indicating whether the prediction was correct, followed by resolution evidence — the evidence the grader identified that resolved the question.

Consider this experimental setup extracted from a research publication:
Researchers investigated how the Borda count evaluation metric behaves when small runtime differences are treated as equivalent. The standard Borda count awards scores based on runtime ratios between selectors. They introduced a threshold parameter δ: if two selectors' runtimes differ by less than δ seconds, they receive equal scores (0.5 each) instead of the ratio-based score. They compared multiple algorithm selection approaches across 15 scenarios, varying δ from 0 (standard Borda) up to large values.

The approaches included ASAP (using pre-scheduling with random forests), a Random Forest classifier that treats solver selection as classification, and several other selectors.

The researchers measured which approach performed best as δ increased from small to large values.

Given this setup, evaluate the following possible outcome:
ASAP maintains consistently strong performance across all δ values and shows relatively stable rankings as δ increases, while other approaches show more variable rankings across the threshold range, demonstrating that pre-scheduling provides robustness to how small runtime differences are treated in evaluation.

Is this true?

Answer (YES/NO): NO